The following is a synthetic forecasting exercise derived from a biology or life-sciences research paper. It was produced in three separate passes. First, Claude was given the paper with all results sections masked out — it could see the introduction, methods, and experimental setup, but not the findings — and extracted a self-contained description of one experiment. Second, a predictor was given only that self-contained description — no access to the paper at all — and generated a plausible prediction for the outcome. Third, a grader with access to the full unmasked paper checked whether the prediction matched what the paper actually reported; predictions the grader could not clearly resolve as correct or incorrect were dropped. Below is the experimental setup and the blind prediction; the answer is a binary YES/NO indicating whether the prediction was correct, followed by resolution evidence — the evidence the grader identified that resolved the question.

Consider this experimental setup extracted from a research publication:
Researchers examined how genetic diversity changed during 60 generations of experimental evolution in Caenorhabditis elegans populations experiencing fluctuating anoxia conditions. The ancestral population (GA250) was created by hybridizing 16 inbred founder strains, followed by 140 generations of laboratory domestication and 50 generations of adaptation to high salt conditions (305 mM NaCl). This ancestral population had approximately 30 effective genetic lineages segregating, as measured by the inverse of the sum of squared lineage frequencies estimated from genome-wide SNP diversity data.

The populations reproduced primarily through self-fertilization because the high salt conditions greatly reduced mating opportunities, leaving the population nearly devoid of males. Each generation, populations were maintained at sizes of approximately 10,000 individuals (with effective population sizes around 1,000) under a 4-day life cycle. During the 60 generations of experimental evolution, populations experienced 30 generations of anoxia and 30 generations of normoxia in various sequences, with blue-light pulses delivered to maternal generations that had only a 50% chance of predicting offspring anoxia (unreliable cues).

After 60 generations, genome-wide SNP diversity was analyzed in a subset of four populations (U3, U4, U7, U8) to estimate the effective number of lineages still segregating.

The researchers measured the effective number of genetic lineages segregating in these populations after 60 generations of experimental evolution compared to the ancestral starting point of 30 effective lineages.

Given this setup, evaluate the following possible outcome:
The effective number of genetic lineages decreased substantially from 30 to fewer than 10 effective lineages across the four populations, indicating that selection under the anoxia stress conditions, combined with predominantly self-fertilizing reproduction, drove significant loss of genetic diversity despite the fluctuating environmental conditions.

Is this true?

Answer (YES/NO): YES